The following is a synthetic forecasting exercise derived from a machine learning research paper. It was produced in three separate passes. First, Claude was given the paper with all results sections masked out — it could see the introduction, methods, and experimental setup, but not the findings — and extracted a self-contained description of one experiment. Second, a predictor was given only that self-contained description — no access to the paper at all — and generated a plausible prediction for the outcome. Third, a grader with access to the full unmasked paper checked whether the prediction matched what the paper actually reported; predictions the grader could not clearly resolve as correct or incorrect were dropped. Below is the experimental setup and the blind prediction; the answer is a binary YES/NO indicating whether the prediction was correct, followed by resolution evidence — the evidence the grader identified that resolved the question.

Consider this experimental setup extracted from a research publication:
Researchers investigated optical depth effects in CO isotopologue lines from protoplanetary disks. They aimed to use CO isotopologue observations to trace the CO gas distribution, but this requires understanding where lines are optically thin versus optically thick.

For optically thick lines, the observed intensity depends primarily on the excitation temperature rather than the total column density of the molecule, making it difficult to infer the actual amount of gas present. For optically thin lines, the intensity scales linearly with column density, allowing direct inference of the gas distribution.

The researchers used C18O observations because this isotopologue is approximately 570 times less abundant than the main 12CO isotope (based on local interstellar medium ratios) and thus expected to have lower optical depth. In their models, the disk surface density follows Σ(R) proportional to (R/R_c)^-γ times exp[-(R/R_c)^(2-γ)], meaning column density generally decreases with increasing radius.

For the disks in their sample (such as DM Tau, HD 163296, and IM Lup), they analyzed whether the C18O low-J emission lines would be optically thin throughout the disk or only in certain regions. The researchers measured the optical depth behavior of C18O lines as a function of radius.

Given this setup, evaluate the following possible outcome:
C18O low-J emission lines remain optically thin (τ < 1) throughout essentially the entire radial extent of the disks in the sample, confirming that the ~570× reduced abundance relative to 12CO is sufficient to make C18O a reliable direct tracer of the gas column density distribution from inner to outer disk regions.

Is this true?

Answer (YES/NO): NO